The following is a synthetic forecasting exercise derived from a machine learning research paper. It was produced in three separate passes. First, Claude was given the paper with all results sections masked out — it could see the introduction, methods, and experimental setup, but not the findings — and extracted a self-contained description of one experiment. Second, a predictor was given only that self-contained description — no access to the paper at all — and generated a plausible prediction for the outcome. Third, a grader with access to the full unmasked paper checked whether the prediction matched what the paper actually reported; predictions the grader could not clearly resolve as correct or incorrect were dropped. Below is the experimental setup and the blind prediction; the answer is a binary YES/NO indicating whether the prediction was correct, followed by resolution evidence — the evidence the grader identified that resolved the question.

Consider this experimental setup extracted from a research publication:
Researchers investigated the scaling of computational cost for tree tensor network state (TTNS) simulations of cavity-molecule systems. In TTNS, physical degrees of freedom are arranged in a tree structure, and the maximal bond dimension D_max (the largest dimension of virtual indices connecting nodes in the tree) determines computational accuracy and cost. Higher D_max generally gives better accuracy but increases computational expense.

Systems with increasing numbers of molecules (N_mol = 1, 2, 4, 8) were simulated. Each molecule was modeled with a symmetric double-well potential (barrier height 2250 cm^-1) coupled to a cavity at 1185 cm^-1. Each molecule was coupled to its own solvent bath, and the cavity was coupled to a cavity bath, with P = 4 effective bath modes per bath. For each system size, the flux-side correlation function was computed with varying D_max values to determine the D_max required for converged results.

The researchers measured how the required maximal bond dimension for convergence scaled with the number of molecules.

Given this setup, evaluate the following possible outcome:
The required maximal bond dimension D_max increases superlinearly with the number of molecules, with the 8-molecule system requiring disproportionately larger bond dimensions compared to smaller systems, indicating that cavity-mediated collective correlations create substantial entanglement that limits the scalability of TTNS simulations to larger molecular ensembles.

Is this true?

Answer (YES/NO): NO